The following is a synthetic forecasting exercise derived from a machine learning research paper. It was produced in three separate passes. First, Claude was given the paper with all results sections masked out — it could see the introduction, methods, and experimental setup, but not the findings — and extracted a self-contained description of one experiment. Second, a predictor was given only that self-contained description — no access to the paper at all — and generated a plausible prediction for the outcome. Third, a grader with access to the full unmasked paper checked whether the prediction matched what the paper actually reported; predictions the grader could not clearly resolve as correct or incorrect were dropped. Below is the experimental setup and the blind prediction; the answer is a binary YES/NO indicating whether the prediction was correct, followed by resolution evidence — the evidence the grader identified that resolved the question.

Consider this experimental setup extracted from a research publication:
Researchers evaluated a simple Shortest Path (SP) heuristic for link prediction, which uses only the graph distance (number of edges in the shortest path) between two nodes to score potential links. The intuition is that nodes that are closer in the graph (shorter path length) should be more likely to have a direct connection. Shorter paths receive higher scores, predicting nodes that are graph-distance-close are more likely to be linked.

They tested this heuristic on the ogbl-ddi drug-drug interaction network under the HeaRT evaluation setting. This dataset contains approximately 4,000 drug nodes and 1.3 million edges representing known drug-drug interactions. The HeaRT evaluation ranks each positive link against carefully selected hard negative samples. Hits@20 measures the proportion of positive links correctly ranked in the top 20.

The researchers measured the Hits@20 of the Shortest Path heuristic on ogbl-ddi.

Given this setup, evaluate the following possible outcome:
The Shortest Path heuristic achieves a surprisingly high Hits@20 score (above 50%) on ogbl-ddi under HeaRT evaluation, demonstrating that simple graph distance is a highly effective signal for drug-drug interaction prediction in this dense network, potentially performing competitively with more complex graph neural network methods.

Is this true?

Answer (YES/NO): NO